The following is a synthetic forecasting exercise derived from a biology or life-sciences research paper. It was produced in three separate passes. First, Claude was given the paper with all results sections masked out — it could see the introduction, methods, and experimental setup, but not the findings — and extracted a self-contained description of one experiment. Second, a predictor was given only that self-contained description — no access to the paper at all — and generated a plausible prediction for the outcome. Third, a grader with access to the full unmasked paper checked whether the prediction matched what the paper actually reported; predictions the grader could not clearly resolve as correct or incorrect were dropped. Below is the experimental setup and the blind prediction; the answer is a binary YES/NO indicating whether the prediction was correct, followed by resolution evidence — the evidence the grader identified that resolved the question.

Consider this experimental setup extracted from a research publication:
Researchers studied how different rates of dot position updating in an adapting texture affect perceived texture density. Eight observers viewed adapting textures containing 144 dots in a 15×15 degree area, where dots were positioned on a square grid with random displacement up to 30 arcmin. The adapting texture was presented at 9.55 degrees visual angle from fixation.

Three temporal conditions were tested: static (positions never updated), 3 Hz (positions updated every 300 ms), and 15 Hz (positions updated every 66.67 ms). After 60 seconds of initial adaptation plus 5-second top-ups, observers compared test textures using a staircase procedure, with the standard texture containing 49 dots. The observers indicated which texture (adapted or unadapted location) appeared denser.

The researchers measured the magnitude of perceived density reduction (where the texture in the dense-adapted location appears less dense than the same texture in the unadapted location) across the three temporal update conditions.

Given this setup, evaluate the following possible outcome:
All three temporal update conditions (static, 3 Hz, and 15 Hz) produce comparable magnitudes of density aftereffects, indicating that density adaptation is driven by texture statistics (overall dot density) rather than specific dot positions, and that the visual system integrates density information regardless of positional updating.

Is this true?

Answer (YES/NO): NO